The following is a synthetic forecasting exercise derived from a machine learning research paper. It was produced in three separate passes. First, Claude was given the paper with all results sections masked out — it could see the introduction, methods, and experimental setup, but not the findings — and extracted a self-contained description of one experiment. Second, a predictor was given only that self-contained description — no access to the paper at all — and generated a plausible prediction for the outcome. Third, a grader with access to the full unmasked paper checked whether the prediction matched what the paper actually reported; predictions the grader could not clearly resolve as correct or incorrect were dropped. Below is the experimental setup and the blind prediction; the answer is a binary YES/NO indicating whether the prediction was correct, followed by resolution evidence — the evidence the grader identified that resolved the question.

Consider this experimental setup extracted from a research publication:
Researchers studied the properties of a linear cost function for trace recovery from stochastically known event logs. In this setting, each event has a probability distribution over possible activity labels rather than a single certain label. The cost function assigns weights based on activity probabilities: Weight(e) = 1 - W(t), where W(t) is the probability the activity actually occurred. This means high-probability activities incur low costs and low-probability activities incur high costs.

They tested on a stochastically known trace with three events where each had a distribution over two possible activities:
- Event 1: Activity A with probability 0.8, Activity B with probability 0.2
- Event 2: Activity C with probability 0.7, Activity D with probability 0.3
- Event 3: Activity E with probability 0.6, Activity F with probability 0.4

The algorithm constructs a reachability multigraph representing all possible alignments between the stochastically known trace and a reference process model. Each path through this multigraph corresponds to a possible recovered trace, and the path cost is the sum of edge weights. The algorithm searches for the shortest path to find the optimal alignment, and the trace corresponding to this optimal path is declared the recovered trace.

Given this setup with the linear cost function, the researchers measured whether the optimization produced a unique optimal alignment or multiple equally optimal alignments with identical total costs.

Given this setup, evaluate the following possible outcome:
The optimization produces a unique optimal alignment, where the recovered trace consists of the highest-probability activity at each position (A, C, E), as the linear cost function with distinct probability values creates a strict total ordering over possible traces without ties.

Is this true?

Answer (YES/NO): NO